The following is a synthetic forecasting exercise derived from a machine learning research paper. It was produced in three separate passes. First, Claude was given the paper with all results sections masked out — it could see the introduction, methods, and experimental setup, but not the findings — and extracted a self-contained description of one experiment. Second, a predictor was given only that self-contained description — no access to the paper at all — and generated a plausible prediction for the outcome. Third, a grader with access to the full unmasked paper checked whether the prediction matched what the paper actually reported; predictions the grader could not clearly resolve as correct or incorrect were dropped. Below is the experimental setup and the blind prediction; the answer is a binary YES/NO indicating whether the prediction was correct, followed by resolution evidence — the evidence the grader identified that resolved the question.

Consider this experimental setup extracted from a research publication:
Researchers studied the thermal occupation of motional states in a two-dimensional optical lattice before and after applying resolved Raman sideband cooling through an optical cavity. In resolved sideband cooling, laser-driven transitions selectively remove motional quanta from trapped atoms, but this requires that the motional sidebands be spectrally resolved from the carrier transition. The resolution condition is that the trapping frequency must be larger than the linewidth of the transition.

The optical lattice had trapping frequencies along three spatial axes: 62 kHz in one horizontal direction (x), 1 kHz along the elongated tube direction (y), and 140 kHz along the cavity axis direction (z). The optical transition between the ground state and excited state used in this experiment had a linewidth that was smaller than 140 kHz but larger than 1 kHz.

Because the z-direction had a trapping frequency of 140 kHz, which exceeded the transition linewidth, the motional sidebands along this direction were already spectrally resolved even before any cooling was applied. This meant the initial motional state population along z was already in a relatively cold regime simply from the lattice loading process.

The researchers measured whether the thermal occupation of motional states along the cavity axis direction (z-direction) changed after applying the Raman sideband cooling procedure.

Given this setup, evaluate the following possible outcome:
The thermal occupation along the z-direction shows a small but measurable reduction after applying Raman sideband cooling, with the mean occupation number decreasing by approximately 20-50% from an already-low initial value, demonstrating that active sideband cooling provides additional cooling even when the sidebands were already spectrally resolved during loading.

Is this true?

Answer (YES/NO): NO